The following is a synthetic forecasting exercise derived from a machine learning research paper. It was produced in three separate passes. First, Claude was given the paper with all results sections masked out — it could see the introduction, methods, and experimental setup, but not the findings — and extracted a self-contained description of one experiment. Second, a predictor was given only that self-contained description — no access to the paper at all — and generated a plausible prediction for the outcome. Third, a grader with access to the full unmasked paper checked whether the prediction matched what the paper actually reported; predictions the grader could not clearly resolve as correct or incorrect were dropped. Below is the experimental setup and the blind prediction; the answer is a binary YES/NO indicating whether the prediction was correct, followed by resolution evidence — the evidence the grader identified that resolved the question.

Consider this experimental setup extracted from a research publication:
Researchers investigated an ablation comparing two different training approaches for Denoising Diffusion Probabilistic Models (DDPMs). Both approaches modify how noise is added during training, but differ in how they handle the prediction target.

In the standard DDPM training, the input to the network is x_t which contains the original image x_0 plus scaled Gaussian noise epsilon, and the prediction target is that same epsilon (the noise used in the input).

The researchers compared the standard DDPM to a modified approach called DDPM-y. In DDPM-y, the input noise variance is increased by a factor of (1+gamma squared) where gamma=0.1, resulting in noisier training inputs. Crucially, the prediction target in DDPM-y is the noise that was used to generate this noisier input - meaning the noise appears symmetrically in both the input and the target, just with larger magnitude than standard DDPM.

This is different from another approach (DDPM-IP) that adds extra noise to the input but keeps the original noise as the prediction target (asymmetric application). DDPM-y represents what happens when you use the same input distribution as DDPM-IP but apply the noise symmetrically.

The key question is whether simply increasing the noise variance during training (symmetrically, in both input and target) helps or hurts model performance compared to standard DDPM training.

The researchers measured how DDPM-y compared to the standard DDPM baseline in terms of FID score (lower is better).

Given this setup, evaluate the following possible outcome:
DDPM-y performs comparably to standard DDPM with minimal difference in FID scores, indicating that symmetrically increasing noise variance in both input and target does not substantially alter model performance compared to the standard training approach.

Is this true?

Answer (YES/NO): NO